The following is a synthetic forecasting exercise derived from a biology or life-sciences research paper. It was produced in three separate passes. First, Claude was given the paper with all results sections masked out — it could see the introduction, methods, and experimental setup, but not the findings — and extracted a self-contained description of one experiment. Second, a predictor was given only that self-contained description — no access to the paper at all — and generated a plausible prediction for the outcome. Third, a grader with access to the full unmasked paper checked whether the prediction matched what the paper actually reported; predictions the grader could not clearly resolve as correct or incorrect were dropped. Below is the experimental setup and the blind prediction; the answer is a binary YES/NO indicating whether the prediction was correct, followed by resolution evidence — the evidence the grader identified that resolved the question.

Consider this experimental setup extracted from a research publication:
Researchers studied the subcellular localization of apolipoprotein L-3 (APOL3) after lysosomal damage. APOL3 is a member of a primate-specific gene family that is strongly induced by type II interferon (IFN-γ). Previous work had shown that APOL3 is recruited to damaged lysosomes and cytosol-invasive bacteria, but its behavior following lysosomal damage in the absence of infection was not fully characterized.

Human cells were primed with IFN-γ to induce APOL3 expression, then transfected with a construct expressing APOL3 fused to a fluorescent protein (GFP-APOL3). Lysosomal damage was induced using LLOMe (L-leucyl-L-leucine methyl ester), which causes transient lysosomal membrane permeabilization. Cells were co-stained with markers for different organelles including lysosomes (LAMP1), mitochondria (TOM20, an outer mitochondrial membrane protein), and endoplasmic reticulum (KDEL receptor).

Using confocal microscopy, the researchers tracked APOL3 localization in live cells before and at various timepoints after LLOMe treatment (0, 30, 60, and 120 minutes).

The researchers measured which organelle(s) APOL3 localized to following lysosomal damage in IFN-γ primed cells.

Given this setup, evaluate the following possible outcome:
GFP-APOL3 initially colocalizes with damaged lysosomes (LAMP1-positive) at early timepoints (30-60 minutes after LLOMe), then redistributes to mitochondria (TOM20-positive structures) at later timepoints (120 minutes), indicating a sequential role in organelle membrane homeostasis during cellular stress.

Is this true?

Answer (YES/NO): YES